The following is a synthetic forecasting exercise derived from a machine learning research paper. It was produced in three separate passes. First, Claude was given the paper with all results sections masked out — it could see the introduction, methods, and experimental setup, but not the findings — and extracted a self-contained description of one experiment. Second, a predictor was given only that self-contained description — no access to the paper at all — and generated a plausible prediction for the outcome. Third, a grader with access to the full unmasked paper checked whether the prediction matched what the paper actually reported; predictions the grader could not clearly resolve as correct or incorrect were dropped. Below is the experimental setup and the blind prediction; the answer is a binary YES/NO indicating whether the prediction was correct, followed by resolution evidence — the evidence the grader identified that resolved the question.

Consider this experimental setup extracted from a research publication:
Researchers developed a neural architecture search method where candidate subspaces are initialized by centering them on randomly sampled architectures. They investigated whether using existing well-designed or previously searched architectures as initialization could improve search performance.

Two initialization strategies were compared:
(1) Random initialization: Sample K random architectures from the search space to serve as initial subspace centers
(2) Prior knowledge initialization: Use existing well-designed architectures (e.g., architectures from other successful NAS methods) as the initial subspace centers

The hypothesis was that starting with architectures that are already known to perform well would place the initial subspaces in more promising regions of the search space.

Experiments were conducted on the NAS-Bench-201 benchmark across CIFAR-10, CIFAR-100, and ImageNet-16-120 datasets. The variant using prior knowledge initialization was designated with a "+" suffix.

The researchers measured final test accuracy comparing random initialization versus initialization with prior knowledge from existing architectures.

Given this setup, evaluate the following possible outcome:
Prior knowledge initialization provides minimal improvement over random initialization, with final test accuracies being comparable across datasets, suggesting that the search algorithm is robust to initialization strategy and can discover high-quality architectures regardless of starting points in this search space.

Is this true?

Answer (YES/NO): NO